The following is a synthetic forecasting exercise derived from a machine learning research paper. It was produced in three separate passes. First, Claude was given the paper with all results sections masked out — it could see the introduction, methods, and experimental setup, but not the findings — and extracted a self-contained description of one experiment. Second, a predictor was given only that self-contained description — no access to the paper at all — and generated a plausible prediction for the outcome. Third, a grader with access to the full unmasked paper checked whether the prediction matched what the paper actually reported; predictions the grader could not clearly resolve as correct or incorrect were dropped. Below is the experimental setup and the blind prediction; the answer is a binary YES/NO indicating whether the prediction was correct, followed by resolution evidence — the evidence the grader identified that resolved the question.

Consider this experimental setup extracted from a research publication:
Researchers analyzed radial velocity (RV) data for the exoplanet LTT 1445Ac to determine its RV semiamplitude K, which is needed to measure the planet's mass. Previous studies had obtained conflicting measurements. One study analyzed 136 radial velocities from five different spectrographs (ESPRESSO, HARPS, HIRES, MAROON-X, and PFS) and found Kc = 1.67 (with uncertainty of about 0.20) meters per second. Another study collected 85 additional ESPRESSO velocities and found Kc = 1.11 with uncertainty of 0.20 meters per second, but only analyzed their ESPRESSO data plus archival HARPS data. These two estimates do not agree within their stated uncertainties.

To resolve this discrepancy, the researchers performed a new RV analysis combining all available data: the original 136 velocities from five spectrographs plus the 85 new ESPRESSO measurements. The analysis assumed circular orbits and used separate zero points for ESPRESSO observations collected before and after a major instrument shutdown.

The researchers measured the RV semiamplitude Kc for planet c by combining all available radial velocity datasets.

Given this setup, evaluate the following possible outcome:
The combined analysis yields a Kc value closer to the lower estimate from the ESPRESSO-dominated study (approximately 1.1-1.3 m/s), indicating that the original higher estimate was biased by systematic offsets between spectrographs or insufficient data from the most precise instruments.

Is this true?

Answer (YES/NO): NO